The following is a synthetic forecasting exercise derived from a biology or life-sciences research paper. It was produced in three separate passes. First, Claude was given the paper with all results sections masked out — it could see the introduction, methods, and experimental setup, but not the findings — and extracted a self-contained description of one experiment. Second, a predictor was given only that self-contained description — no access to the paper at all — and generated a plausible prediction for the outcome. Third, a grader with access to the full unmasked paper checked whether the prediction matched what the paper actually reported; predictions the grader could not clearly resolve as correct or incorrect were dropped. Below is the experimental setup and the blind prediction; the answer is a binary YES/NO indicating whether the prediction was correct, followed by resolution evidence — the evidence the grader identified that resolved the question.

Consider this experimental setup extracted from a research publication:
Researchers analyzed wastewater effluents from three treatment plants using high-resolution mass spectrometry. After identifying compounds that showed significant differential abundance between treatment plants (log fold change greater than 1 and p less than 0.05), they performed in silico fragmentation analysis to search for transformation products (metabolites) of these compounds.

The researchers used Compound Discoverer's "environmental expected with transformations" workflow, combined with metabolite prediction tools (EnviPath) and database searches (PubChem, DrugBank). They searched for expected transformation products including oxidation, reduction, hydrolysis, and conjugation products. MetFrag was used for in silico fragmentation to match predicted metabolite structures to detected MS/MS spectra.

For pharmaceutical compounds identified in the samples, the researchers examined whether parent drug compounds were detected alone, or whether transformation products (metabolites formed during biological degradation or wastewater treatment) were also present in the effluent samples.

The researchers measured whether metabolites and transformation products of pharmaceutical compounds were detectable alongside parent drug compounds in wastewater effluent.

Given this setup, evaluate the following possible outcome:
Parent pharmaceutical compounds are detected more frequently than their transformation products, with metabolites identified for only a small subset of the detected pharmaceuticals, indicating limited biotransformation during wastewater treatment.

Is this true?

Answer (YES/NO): YES